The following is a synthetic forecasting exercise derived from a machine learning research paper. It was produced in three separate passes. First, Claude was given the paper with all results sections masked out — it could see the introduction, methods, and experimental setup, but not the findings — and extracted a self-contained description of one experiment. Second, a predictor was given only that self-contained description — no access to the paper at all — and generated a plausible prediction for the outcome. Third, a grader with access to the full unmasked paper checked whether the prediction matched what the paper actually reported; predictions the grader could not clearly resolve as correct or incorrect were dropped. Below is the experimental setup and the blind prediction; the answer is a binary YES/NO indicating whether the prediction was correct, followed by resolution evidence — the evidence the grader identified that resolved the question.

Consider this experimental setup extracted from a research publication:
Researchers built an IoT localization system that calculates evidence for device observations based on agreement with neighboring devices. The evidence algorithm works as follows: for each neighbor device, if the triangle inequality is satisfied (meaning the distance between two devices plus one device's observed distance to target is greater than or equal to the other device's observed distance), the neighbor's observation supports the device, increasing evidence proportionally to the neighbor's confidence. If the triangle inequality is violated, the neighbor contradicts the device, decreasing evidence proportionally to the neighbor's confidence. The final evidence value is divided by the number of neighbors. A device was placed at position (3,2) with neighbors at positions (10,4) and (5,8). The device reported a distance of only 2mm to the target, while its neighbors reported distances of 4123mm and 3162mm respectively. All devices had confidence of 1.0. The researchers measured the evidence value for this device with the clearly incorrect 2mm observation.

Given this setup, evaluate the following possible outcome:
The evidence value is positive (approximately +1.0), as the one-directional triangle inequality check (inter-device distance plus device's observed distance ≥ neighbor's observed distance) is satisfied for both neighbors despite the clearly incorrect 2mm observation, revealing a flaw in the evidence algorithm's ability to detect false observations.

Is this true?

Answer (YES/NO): NO